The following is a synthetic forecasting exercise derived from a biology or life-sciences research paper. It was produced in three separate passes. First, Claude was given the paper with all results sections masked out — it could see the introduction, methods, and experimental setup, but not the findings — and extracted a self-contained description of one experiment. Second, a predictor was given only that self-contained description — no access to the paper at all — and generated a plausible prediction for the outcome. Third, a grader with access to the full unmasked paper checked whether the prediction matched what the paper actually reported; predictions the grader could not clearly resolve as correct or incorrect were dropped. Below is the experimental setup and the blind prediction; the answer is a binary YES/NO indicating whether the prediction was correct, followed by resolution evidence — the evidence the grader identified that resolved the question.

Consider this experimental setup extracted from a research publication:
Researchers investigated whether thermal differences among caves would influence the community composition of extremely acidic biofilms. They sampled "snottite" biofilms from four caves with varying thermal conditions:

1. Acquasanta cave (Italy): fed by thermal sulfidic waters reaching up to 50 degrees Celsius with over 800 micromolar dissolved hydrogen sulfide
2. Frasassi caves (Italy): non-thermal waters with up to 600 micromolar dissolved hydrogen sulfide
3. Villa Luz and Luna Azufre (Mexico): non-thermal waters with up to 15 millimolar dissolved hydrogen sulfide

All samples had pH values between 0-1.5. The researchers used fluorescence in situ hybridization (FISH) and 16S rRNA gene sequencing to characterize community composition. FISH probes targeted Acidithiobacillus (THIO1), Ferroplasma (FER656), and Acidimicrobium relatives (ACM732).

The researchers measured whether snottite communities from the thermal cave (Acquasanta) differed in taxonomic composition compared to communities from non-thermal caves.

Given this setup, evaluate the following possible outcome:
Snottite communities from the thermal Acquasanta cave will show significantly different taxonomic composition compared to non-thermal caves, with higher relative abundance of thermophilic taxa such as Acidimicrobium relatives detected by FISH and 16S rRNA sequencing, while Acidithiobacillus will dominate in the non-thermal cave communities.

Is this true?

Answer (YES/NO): NO